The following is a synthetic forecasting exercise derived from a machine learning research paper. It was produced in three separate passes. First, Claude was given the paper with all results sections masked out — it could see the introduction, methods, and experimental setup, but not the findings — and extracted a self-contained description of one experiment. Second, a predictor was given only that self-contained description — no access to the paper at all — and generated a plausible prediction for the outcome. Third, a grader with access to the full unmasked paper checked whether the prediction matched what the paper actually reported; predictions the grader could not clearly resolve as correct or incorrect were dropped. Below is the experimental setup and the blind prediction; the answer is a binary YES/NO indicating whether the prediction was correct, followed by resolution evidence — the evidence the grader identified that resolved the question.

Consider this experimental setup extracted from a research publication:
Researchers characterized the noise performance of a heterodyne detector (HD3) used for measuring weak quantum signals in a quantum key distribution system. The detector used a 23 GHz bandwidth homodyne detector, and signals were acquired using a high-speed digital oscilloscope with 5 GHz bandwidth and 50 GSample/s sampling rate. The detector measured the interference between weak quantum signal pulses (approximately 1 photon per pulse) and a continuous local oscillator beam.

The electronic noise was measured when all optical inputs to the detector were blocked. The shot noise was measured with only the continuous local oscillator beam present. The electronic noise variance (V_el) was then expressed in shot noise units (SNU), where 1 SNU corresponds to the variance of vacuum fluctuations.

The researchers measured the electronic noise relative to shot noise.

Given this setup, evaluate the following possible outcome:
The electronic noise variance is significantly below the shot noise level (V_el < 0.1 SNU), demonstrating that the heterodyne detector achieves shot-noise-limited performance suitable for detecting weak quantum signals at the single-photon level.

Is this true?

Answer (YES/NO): NO